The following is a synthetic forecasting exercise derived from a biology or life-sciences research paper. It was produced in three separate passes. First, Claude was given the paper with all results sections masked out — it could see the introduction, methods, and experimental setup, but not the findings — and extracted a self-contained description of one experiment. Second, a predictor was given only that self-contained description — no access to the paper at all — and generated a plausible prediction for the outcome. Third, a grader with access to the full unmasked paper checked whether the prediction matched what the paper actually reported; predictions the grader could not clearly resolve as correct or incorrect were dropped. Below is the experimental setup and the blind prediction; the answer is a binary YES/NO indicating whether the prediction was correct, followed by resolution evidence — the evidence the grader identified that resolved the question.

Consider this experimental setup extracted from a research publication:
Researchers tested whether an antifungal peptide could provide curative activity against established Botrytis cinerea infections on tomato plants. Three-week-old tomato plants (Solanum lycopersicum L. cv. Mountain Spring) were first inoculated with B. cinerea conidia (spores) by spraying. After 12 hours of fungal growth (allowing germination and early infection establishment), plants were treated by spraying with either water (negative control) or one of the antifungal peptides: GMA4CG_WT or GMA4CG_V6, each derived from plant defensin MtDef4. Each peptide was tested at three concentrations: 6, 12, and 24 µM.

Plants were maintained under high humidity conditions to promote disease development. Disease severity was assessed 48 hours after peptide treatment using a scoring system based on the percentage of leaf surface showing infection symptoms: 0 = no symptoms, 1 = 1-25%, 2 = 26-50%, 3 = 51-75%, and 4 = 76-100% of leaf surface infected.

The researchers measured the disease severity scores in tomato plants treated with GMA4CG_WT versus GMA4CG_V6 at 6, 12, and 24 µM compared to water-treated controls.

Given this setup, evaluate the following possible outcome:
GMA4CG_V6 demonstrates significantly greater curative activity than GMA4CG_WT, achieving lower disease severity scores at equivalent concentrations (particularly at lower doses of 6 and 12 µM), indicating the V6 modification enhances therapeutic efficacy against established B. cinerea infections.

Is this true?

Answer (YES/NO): NO